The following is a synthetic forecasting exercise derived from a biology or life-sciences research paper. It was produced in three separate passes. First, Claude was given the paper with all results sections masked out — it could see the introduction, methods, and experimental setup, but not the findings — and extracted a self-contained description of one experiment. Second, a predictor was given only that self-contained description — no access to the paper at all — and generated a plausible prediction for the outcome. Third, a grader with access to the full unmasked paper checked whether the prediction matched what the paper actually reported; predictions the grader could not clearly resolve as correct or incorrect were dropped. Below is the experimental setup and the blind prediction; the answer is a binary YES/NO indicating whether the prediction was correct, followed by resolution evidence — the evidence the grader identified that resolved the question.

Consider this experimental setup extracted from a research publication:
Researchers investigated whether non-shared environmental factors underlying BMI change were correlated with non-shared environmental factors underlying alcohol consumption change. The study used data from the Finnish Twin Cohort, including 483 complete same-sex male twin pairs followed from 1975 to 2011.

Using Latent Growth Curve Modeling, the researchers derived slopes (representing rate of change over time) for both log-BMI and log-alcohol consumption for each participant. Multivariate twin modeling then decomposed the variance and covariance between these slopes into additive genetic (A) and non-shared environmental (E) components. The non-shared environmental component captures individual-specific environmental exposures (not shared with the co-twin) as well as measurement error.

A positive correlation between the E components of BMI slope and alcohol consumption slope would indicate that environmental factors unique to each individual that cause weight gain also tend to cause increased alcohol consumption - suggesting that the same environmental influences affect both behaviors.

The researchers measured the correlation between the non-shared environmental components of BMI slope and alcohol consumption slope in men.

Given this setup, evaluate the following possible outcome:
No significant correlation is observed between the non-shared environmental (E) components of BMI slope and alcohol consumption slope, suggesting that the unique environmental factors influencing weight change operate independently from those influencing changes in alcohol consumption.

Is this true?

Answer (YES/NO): NO